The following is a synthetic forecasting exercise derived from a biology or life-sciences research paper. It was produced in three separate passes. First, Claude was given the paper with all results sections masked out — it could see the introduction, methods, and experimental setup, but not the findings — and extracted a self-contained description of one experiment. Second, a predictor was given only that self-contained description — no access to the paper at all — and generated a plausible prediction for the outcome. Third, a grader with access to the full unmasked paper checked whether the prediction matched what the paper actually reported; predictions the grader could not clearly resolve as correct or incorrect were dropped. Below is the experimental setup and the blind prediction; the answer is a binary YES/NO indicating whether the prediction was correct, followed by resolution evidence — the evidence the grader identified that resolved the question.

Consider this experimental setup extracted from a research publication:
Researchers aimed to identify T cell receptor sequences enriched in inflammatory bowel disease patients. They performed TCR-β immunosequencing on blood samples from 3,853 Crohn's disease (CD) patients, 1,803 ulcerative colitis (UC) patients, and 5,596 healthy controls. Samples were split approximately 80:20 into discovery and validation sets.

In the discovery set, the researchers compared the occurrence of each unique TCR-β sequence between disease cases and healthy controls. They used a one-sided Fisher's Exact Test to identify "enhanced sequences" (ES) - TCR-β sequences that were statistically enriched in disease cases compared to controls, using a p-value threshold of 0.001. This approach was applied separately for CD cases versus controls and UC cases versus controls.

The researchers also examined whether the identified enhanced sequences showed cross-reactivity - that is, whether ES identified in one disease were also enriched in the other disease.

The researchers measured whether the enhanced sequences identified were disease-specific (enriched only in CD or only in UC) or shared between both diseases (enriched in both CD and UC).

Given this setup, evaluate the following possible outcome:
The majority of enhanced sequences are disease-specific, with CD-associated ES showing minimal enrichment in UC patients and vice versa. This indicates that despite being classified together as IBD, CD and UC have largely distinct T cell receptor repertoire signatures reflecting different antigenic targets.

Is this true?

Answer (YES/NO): YES